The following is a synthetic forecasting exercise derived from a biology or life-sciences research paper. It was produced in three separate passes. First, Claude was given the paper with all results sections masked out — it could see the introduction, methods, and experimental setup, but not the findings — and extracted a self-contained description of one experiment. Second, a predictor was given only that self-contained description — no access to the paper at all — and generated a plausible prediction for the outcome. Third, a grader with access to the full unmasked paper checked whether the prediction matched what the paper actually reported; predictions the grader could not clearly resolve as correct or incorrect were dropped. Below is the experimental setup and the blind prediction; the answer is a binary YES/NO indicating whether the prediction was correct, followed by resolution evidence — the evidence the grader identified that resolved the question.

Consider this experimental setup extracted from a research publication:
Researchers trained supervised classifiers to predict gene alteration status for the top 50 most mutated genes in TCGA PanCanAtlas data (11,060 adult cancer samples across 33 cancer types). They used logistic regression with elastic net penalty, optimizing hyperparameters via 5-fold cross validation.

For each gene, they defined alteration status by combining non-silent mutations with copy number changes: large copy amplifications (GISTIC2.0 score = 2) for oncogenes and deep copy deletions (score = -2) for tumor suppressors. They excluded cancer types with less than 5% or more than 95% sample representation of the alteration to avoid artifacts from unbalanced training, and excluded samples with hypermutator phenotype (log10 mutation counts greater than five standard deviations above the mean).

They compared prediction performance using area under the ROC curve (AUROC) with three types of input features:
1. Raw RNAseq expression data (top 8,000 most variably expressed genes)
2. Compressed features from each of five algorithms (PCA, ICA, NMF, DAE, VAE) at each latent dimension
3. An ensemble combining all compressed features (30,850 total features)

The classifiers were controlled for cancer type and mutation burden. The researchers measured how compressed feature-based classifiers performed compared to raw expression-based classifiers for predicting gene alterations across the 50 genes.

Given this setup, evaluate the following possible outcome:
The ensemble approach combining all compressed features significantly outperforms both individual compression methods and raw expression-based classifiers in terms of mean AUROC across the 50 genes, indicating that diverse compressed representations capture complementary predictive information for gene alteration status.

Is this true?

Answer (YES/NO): NO